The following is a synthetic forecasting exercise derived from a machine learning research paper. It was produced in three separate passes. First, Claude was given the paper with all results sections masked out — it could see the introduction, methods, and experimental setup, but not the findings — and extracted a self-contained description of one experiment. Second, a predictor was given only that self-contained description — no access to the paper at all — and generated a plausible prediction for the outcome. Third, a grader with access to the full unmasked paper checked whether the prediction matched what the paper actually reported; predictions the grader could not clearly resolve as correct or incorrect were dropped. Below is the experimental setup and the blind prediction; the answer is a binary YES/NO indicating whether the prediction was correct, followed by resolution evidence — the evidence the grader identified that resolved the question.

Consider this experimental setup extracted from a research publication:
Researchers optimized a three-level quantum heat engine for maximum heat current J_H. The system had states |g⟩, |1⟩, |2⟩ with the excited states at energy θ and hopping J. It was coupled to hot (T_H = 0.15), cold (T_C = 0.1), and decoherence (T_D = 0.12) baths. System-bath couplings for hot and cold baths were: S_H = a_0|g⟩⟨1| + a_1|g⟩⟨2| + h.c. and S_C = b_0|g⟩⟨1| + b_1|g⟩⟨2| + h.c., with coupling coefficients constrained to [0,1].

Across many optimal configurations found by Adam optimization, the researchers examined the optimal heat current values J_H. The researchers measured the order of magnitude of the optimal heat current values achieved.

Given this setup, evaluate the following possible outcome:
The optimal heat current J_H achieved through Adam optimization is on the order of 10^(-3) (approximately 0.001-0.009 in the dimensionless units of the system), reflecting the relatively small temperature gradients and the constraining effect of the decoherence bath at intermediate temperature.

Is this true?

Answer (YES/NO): NO